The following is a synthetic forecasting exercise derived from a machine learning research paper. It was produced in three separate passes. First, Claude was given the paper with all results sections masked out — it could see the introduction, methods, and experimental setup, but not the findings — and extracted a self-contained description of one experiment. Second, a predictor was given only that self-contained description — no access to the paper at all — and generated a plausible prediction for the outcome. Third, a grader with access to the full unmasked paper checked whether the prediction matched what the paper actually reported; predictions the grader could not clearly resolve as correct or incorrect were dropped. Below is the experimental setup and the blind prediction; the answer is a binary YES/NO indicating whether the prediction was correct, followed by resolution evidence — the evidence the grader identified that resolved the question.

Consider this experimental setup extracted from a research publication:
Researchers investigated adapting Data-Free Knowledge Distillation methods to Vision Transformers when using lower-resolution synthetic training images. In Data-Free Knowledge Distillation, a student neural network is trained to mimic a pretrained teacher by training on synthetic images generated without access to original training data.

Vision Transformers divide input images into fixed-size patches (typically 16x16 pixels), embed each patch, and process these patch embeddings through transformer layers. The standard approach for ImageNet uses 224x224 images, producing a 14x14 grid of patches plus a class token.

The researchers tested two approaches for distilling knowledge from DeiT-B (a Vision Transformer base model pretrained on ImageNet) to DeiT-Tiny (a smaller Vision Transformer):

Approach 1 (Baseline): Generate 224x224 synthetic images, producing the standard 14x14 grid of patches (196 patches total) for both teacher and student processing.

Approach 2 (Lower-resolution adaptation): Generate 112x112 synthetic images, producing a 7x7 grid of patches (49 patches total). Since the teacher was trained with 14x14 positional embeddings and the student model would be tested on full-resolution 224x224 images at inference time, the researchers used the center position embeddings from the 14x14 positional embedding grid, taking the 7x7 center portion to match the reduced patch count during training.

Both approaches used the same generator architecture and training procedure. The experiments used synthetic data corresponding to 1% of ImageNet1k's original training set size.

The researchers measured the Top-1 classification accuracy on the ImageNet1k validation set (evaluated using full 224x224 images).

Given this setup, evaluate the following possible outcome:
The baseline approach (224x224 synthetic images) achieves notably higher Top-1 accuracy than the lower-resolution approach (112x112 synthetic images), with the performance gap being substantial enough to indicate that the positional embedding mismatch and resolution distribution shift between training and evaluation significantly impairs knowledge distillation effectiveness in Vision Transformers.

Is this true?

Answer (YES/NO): NO